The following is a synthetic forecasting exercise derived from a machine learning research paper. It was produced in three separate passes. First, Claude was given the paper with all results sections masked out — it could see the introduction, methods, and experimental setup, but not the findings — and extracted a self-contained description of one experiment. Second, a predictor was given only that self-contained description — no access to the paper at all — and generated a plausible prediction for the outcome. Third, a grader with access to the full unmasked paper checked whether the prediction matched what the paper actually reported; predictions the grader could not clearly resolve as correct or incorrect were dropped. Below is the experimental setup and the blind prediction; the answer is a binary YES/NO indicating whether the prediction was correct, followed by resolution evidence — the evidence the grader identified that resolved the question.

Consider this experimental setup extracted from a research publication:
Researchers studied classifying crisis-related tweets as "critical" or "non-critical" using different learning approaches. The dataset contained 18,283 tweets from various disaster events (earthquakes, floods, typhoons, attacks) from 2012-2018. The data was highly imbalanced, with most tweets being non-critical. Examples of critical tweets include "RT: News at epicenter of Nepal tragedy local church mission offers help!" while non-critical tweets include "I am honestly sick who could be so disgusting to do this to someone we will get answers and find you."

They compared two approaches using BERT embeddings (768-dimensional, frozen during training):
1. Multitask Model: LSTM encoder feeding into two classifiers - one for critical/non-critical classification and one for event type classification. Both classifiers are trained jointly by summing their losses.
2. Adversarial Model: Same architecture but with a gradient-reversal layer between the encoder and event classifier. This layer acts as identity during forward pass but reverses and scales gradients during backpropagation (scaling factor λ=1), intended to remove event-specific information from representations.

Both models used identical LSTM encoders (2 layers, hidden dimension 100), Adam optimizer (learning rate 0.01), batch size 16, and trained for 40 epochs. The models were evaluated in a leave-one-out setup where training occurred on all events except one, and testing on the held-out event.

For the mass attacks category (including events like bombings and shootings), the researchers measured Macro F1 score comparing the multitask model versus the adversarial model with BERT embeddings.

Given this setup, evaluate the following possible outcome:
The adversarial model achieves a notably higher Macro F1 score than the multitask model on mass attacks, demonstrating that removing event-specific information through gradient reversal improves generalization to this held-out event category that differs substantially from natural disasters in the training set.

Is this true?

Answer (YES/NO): NO